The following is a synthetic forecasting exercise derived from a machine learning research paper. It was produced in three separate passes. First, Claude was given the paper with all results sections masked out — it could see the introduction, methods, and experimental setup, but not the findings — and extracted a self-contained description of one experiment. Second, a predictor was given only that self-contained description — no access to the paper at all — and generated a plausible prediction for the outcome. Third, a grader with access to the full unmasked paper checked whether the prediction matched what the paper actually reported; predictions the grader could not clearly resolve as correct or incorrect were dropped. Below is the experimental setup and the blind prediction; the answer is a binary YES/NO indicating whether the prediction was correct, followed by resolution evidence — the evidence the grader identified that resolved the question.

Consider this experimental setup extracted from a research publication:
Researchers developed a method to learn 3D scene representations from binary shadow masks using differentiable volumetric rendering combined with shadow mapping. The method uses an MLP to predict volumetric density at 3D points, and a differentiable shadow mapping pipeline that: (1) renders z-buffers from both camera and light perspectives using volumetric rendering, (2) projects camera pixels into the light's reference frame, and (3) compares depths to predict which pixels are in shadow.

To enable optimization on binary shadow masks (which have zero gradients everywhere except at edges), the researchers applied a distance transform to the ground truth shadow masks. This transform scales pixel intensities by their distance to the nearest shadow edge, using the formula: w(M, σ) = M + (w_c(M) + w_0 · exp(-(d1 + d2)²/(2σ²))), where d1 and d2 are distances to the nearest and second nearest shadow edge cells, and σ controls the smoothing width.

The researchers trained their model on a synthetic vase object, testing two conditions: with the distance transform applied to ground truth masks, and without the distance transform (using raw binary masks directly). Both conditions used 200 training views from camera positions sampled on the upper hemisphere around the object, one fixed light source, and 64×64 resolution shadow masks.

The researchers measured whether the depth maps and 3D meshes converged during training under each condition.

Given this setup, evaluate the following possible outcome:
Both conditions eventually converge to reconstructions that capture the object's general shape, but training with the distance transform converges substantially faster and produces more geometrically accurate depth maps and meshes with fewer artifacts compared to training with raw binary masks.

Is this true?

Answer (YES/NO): NO